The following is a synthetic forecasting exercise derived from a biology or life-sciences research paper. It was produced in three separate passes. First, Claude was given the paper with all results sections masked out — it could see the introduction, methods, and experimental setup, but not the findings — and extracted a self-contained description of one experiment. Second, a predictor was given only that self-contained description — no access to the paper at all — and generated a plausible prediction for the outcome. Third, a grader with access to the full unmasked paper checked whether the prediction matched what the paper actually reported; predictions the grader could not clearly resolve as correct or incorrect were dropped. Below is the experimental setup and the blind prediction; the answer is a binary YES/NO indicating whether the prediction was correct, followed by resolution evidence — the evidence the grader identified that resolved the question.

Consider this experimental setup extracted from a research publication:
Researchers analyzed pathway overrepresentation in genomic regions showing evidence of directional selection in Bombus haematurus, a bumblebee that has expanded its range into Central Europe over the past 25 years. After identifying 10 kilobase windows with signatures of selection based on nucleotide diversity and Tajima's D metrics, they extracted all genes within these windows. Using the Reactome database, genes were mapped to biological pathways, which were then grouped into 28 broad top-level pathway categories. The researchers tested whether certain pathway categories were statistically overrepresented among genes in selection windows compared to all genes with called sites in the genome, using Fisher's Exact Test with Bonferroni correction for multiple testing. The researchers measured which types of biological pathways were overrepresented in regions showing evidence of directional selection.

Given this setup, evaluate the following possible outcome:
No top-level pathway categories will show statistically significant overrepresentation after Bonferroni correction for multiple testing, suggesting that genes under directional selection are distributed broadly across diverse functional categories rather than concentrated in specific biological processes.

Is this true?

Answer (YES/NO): NO